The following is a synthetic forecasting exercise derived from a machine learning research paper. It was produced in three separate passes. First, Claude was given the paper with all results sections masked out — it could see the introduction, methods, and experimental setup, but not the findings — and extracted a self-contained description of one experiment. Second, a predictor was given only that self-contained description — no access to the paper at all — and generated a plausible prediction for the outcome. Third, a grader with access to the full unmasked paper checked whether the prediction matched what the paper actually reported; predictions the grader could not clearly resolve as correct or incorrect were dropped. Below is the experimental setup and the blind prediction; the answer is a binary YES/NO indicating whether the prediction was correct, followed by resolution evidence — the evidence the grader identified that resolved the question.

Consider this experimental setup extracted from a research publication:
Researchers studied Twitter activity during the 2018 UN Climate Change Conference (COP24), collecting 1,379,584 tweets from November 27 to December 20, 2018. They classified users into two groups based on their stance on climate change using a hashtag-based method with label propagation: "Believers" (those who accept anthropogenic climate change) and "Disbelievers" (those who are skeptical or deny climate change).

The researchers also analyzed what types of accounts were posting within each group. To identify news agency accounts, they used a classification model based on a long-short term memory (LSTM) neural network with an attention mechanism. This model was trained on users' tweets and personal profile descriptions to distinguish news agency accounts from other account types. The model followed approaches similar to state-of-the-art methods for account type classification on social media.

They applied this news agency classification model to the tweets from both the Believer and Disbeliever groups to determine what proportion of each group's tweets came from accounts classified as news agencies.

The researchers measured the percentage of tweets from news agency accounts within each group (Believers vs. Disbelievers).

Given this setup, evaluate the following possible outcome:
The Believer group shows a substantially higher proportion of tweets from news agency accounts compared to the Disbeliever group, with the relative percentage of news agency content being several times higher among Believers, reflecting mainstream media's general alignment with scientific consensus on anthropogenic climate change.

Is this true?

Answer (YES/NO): NO